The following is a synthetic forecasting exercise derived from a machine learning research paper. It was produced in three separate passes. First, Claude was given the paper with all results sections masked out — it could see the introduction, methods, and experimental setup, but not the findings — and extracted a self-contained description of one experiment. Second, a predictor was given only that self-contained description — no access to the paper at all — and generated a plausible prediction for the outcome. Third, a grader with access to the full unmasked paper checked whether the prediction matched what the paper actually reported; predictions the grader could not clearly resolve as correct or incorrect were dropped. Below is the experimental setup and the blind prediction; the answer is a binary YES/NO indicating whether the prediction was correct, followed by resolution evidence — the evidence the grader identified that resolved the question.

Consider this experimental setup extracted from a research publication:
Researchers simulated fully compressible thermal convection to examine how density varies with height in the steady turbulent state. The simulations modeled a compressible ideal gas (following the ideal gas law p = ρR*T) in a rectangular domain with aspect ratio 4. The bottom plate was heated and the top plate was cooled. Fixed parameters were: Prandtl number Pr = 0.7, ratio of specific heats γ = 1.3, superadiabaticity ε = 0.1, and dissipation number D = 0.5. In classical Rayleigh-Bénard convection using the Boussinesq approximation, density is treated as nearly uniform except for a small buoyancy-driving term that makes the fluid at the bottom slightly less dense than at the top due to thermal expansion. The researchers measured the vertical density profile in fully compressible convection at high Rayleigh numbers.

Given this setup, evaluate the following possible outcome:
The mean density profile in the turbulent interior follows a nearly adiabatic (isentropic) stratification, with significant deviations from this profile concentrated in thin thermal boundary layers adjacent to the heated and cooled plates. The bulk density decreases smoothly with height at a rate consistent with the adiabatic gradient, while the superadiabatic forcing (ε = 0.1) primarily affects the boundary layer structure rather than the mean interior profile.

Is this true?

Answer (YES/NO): YES